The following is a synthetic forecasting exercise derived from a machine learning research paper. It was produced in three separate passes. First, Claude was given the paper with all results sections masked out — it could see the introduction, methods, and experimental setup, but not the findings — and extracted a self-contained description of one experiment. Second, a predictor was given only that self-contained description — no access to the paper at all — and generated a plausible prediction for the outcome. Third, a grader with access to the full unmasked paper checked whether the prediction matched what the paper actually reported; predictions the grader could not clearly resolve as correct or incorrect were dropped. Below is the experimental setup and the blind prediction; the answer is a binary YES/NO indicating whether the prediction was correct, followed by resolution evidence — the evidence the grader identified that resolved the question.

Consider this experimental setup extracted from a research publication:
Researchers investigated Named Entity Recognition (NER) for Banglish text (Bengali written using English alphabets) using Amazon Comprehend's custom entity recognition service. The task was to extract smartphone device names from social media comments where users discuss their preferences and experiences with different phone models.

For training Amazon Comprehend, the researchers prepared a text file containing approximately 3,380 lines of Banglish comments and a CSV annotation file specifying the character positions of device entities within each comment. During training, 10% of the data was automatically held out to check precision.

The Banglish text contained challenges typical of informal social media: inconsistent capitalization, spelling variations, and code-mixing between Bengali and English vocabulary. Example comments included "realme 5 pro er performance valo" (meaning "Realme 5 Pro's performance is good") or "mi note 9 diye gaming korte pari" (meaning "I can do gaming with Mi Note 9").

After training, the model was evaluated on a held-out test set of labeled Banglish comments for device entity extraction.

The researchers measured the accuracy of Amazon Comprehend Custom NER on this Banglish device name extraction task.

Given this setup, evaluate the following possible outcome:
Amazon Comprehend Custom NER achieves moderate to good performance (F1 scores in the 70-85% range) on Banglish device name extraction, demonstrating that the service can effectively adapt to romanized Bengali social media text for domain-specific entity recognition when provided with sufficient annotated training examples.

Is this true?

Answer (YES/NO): NO